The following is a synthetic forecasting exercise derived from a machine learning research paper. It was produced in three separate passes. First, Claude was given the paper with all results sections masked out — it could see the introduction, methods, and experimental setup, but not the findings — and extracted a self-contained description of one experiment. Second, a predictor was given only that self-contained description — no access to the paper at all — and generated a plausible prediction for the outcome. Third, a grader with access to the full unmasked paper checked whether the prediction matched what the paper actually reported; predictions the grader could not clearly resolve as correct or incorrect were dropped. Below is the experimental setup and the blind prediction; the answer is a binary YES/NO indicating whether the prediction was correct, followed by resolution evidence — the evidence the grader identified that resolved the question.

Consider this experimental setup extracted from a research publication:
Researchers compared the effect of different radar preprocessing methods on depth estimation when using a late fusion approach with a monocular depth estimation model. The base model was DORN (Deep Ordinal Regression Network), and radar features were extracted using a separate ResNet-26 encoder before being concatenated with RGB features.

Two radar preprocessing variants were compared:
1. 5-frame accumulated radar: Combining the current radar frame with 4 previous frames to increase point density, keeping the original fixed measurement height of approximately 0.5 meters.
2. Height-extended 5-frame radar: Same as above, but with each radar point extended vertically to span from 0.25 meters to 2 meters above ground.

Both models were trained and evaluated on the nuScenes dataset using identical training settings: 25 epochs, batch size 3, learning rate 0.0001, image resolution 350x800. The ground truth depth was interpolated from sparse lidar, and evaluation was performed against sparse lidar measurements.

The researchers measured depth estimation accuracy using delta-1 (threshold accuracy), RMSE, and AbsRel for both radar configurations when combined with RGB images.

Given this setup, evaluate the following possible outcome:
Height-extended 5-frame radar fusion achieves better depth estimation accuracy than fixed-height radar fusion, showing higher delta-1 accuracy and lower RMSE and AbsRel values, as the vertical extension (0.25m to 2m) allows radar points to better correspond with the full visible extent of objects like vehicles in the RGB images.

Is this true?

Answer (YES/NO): NO